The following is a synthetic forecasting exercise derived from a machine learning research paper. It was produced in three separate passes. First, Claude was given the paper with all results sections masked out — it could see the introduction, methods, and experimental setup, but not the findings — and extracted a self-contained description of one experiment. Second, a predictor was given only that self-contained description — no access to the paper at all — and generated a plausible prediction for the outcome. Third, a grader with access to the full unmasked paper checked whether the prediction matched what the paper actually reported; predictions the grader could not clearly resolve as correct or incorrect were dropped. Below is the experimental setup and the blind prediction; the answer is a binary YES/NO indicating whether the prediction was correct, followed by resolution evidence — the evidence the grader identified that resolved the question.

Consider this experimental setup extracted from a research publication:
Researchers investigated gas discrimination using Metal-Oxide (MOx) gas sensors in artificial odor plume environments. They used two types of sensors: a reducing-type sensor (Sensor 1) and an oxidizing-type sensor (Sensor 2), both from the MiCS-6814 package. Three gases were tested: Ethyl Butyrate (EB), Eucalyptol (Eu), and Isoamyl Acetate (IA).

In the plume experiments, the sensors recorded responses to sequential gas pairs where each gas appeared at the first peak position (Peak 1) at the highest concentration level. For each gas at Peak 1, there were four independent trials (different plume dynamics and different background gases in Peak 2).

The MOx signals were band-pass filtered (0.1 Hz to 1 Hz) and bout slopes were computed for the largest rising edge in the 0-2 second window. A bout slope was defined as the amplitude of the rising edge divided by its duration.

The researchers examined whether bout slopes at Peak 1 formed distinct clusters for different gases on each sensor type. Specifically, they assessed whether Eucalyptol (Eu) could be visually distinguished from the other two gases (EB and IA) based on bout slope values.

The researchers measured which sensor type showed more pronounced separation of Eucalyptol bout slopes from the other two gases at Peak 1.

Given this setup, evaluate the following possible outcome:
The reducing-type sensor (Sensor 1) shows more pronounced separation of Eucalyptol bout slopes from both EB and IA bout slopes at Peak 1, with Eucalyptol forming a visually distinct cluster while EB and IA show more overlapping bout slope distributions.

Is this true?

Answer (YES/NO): NO